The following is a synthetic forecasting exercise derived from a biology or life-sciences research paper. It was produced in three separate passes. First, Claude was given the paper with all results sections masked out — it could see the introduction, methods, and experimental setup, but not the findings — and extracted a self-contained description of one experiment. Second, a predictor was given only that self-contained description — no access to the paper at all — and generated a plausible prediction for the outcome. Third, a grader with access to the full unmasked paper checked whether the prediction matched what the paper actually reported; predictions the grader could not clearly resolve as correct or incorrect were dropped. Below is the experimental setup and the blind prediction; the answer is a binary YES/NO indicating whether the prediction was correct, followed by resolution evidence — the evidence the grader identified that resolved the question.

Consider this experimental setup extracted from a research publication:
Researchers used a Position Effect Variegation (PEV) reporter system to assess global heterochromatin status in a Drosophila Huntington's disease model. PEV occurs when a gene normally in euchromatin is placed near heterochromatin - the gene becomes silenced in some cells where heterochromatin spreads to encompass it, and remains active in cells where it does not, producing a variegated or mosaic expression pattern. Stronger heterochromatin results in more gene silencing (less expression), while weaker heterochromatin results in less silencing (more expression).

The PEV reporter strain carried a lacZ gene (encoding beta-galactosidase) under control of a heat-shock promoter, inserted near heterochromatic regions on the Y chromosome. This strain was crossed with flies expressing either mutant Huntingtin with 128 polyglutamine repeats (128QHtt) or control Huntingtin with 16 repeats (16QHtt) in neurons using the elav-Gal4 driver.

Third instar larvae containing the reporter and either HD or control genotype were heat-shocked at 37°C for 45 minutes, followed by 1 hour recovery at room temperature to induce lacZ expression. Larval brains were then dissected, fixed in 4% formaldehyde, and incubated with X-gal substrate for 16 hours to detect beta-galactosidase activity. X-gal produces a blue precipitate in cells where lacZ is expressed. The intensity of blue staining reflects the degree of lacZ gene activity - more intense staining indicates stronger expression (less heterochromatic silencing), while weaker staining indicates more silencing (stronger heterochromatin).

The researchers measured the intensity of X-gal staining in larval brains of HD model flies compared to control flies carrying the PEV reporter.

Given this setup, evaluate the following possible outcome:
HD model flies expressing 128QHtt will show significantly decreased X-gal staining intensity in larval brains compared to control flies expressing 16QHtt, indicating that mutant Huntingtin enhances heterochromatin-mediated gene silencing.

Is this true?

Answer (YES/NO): NO